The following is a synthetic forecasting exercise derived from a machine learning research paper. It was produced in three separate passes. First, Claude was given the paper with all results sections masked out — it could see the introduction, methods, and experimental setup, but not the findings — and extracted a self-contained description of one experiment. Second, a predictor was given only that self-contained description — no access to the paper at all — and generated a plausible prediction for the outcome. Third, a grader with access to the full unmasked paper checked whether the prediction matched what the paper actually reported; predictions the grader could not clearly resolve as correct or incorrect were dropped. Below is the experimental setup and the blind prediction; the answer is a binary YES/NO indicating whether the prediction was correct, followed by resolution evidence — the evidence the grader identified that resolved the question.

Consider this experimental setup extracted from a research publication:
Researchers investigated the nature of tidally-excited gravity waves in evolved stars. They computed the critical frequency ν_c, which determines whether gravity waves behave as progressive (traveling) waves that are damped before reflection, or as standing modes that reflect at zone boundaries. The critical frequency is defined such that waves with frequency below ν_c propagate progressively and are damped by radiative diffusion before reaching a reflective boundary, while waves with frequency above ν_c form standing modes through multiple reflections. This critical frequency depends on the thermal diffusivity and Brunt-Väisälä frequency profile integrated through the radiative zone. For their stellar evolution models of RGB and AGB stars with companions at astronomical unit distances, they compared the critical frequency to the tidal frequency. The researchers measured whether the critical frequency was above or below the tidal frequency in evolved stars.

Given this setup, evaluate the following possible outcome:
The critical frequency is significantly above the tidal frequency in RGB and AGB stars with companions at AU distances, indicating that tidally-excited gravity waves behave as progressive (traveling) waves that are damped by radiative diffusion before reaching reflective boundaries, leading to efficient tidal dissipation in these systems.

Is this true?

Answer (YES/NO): YES